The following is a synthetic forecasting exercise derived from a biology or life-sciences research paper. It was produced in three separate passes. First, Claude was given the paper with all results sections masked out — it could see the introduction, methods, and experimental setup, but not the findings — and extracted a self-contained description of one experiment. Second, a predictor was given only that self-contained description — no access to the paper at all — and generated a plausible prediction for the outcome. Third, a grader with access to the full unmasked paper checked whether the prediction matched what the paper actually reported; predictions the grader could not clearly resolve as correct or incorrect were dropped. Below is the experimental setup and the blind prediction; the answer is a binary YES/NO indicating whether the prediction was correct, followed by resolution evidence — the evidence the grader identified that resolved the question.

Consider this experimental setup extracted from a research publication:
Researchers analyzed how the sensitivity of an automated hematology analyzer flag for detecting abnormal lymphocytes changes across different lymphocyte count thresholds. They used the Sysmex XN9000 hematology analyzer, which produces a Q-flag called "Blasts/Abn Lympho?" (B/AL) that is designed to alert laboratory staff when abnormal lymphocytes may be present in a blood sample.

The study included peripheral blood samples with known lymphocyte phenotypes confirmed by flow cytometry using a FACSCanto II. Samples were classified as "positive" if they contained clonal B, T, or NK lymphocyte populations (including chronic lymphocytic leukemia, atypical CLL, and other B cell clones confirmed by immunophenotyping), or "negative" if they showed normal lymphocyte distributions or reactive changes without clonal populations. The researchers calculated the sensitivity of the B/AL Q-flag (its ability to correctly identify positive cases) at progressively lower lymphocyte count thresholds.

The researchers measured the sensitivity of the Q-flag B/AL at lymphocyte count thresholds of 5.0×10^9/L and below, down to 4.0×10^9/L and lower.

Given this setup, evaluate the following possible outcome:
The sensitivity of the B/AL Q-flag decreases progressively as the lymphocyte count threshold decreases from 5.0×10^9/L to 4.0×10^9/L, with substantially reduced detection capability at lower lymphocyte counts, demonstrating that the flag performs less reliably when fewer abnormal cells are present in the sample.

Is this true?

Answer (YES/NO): YES